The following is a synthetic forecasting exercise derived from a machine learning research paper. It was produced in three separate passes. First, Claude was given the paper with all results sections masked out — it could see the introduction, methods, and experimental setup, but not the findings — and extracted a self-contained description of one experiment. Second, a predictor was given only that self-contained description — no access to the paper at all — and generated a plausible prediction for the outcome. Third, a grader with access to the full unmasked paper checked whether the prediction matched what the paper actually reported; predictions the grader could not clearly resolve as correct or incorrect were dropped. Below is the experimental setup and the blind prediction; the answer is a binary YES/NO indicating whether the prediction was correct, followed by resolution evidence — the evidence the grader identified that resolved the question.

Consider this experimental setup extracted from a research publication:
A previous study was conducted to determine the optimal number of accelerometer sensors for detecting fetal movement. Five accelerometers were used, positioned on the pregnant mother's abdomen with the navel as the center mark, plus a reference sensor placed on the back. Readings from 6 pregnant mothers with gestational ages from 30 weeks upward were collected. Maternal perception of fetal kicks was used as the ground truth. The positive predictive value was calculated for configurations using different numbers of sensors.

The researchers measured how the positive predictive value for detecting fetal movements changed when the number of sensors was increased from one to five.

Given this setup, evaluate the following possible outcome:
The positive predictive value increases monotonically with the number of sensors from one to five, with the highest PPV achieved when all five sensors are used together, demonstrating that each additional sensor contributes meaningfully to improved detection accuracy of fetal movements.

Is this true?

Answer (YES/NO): NO